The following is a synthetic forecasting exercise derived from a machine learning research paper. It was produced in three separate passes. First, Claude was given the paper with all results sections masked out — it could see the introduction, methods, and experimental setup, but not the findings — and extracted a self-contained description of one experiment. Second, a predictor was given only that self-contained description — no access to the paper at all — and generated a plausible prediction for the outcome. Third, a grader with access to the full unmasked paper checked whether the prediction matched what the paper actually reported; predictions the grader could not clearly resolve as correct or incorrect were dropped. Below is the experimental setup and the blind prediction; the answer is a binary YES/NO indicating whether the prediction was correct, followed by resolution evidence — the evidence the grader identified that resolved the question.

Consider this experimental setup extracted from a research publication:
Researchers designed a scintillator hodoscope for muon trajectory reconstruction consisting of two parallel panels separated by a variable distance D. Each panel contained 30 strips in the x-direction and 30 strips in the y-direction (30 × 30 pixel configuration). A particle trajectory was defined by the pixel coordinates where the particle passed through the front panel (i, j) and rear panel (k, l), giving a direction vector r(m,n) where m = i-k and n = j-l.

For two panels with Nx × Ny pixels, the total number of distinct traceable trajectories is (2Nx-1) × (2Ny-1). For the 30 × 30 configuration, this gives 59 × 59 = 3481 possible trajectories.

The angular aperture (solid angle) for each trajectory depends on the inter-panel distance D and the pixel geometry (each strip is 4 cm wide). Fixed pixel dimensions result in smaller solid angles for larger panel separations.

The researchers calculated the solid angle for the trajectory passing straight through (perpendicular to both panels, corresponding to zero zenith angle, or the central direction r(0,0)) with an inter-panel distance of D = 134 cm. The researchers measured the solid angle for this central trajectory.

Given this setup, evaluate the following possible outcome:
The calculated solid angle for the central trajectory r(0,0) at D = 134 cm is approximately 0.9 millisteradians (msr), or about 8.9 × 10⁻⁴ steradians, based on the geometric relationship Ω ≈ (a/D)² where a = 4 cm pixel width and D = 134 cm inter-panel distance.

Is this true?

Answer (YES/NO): NO